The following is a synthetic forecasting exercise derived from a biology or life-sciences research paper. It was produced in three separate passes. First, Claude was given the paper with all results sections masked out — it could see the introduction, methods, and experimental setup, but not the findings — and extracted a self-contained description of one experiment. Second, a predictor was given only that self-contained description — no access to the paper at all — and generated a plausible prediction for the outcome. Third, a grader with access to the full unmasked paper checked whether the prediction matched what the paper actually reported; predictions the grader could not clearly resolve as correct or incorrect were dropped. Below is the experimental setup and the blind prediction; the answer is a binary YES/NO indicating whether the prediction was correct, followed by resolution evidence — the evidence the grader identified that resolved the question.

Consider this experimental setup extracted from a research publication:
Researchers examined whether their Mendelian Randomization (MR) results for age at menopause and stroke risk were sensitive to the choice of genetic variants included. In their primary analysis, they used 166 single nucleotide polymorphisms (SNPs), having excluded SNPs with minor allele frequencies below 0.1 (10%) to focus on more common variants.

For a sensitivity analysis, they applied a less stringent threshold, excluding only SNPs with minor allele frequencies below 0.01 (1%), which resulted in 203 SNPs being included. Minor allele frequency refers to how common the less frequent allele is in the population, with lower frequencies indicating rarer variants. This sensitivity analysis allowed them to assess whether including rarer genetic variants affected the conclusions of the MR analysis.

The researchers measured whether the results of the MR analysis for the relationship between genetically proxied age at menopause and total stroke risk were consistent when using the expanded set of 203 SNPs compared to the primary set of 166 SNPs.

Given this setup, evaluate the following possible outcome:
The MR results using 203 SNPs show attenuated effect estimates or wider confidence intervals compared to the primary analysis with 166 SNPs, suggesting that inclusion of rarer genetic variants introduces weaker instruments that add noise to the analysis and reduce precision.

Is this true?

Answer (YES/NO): NO